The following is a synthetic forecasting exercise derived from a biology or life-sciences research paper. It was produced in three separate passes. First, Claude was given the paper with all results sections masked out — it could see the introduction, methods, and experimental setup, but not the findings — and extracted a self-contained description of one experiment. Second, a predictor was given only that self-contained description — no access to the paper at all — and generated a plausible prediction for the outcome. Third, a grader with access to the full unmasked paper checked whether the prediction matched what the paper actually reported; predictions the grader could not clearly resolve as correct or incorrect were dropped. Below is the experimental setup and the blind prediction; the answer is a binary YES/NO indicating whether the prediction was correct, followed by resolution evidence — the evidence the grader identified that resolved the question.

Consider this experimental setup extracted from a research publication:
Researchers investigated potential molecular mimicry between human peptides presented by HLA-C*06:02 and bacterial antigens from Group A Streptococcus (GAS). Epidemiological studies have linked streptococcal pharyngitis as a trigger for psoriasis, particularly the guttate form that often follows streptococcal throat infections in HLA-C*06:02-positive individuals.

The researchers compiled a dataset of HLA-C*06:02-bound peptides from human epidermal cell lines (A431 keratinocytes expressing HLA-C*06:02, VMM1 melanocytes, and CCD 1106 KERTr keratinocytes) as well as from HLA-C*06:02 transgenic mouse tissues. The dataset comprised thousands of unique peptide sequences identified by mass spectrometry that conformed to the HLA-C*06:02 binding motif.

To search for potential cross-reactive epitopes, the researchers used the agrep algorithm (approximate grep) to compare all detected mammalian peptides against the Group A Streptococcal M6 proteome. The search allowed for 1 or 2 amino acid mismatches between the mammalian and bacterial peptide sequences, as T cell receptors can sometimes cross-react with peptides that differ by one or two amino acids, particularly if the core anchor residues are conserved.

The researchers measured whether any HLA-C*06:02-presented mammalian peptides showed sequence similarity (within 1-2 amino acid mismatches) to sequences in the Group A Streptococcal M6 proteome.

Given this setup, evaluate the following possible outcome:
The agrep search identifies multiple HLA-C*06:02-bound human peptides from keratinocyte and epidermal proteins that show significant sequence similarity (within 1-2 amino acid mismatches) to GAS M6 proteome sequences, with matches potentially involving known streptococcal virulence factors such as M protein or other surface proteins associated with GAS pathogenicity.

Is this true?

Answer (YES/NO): YES